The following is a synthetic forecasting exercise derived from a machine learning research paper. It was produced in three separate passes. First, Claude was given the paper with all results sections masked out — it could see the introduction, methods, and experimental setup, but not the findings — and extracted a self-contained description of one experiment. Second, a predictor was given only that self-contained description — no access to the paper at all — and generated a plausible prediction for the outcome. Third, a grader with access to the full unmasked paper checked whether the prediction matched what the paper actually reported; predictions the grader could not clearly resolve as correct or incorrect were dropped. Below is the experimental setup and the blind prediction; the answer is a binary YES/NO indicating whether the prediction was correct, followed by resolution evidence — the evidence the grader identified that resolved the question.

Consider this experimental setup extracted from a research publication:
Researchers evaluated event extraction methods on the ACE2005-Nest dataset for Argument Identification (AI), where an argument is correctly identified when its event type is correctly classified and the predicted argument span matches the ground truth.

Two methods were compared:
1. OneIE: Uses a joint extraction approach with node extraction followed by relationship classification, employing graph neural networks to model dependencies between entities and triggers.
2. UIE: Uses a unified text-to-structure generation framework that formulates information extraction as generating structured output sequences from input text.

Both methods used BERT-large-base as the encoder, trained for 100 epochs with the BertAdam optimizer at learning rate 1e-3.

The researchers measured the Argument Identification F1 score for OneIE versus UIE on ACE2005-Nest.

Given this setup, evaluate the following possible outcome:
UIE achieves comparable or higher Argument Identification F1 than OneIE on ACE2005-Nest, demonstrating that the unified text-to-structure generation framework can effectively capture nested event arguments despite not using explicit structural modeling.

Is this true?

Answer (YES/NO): NO